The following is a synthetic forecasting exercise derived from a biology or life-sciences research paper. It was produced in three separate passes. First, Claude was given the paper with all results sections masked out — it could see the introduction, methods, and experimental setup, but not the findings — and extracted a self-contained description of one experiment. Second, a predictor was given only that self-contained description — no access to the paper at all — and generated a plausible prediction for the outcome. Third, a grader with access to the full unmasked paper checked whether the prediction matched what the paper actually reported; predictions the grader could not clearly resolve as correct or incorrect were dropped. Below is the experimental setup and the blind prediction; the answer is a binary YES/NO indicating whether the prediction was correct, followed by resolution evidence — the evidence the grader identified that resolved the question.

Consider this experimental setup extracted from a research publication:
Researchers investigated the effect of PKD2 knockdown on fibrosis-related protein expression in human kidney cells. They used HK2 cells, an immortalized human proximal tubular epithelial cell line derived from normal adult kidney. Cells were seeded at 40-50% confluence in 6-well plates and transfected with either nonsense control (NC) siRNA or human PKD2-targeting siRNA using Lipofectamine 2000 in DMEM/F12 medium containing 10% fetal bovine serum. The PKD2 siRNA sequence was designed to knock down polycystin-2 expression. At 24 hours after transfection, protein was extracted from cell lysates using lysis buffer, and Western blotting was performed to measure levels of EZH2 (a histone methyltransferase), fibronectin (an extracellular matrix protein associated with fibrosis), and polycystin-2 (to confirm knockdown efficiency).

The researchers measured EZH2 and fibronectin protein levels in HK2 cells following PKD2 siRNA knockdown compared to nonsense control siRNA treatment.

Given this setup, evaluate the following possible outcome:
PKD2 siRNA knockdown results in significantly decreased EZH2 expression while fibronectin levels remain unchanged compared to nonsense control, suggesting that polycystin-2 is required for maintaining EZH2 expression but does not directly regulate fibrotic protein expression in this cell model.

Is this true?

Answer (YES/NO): NO